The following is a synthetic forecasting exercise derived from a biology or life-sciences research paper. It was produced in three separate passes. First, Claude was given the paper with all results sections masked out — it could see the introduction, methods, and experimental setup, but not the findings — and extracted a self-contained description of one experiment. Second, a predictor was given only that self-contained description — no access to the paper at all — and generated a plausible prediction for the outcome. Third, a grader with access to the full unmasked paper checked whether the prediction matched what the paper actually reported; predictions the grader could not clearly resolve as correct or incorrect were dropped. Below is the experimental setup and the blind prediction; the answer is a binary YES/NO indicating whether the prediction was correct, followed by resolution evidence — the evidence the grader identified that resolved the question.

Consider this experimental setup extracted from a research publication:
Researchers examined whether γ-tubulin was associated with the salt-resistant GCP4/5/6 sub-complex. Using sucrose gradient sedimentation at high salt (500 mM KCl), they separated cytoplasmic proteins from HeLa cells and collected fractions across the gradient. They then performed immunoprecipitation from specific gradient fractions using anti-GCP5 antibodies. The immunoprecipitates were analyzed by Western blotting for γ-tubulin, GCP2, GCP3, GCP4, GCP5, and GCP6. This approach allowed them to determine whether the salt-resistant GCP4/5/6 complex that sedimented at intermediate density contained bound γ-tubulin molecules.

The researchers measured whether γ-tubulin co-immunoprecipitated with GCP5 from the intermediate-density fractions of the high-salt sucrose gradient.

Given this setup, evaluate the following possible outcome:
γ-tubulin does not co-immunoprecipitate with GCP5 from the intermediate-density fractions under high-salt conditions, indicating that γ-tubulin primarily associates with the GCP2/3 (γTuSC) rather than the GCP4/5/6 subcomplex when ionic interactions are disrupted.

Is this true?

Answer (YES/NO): NO